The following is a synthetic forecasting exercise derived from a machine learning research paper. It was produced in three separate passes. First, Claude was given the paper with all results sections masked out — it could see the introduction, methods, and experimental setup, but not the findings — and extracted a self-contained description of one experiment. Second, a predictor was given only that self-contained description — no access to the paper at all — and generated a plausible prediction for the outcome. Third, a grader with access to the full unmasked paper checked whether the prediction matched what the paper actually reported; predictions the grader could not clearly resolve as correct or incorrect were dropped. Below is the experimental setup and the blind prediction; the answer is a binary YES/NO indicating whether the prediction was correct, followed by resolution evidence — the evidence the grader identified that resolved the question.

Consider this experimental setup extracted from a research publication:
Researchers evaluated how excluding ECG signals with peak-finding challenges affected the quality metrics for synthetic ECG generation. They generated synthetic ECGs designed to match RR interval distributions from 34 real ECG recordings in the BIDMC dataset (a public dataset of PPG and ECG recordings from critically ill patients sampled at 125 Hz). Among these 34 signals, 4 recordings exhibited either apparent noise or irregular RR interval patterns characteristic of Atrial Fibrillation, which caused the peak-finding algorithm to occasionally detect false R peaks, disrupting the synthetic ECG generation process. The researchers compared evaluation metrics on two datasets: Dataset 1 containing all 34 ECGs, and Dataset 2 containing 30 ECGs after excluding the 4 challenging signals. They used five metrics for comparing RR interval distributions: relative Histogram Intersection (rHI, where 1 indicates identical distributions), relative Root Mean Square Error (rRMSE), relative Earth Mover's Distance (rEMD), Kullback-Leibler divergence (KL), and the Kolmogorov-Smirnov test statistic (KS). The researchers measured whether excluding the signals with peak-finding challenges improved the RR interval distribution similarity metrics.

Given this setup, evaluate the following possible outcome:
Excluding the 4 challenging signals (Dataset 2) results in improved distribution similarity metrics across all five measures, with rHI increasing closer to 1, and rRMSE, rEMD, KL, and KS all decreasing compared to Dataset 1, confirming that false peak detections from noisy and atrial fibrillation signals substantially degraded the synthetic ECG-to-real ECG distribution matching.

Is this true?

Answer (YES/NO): NO